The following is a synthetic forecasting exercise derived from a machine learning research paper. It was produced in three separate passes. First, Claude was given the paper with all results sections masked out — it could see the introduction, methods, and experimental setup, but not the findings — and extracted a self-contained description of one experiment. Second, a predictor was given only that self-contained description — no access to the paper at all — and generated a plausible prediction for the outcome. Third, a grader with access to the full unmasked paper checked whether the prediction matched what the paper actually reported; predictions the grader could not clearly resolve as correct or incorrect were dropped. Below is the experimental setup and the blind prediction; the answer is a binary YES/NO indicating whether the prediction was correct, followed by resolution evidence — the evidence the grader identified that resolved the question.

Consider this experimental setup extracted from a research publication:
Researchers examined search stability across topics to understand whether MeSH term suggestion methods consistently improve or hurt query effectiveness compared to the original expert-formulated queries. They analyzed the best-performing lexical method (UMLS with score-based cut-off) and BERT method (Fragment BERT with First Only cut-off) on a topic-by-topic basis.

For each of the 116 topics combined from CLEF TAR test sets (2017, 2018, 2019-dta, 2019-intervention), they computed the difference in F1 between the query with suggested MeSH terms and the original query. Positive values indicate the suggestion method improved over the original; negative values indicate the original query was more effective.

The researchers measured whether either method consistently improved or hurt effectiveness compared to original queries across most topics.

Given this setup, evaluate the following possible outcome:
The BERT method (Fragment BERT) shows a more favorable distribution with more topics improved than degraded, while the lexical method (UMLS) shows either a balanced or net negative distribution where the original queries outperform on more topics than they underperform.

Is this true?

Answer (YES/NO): NO